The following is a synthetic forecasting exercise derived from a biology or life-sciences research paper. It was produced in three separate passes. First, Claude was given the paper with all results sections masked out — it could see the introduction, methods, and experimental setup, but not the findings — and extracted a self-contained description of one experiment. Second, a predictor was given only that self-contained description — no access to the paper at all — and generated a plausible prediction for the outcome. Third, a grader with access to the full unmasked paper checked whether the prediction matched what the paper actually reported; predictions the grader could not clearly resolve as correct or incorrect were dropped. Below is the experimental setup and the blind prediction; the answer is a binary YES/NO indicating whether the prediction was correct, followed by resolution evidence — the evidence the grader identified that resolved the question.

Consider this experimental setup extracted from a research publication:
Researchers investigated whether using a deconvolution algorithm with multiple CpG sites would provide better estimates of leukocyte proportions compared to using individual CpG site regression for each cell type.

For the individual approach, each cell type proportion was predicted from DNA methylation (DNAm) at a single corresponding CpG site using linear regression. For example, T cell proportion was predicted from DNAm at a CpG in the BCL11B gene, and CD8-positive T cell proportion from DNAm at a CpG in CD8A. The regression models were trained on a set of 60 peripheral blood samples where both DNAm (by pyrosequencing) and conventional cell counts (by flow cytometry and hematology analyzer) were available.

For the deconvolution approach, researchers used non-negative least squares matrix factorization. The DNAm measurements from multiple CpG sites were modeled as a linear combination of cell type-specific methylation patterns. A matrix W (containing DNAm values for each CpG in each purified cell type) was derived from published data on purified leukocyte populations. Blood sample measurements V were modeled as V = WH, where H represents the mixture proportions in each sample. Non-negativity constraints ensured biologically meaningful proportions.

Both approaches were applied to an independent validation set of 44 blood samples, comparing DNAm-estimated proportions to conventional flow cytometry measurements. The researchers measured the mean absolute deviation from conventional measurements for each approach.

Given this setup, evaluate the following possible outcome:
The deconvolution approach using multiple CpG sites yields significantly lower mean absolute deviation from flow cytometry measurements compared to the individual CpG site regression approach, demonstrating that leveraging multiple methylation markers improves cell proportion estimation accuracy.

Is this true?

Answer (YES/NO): NO